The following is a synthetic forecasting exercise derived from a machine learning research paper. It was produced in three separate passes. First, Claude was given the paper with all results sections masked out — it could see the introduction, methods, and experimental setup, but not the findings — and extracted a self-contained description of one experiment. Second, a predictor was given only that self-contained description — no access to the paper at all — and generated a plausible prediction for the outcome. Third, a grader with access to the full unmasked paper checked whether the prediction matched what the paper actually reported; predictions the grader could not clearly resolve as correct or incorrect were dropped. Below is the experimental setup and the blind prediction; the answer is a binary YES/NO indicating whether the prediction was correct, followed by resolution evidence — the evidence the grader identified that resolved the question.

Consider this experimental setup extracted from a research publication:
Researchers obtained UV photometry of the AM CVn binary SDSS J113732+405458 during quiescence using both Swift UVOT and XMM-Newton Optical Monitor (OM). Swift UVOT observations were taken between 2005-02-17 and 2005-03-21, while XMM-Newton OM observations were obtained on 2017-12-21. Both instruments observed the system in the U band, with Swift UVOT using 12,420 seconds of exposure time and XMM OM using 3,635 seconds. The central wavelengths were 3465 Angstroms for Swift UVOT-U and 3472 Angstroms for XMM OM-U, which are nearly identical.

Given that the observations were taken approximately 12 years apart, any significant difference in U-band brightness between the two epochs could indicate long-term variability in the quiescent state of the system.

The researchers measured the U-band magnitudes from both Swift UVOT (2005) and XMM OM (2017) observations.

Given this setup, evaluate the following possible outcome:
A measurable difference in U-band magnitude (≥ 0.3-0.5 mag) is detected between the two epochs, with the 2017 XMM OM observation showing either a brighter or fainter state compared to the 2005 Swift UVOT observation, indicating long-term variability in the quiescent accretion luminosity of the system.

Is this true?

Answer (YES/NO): NO